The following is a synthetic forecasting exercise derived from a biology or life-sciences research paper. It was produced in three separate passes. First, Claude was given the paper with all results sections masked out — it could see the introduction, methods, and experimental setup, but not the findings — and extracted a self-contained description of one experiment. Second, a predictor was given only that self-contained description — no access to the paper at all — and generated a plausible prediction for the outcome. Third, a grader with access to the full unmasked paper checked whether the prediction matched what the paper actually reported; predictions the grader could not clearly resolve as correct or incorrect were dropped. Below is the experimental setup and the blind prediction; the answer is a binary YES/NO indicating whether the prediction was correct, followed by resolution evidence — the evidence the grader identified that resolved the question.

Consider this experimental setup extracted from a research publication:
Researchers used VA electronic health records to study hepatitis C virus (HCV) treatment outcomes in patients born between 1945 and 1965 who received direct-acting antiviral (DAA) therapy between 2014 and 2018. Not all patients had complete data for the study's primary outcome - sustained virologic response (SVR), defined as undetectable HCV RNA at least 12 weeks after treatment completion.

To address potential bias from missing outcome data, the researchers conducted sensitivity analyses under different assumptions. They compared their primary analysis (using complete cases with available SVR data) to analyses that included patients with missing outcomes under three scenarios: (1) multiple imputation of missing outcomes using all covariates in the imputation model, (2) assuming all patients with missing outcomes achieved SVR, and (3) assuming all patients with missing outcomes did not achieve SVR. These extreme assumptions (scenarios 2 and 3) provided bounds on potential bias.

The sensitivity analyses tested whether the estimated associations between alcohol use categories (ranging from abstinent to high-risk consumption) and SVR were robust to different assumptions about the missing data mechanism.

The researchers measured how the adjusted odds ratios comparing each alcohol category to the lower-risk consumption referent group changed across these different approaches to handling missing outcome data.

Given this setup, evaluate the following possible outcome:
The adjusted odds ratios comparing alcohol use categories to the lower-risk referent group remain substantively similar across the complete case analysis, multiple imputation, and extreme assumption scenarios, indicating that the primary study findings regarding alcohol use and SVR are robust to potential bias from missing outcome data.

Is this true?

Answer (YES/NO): NO